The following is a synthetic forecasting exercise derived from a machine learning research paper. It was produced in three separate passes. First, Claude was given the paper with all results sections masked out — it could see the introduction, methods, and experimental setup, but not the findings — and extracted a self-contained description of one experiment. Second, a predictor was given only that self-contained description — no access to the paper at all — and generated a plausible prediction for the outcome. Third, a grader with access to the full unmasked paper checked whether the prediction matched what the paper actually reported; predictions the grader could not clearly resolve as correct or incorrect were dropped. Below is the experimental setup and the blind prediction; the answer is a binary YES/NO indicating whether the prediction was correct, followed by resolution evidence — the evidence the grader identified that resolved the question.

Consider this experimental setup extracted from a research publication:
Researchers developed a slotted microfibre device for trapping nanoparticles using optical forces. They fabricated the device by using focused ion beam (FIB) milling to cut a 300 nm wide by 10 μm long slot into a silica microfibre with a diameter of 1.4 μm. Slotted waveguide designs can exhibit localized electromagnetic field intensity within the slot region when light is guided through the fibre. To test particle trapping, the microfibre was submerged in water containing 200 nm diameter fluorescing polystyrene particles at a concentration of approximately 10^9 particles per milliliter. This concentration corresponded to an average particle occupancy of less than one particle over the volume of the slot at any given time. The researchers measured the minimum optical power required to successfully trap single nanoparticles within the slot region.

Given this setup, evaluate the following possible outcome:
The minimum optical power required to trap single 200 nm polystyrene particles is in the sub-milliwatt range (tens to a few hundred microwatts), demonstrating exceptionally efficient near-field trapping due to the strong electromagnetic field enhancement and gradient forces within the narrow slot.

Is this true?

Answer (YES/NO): NO